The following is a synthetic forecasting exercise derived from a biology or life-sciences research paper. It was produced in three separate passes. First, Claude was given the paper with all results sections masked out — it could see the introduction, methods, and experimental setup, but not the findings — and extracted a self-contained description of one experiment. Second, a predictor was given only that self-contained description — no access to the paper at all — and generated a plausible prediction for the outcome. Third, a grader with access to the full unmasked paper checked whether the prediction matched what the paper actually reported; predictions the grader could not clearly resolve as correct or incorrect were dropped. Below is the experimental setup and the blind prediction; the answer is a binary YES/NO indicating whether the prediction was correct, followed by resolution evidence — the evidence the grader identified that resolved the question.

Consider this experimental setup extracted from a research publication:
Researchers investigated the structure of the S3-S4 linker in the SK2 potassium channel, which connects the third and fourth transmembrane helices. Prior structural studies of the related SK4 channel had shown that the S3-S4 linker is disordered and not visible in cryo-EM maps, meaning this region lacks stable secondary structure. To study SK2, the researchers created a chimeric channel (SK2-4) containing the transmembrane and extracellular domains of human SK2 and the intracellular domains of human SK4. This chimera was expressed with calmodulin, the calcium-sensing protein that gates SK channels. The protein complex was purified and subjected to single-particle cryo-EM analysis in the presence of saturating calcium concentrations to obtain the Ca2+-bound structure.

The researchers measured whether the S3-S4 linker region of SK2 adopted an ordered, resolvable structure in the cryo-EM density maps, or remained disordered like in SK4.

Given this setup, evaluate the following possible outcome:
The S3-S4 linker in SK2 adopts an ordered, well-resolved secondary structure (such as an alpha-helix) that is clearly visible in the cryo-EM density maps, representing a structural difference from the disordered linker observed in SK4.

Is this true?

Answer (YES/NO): YES